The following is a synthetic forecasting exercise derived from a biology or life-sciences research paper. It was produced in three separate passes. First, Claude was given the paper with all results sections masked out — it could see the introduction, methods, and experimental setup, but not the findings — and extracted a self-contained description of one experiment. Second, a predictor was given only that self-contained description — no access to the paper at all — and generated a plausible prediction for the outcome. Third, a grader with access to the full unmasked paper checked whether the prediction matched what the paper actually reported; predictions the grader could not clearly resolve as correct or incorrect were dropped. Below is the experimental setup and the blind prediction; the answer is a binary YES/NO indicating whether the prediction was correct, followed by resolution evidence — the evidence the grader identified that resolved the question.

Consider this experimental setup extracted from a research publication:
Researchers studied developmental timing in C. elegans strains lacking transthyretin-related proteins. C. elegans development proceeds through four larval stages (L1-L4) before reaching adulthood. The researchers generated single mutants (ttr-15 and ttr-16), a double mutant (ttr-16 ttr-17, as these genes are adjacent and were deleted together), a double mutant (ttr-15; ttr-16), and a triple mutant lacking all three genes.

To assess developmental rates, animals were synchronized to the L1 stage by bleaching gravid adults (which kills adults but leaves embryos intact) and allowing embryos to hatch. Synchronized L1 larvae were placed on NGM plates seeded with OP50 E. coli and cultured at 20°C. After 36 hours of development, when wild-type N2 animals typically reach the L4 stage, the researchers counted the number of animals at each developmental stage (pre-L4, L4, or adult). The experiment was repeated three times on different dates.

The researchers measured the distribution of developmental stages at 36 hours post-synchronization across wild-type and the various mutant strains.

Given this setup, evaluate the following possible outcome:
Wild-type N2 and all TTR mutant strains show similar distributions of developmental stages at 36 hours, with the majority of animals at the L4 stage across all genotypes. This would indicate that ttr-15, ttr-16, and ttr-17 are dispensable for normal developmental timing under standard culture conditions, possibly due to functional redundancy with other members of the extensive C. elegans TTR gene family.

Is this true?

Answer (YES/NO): NO